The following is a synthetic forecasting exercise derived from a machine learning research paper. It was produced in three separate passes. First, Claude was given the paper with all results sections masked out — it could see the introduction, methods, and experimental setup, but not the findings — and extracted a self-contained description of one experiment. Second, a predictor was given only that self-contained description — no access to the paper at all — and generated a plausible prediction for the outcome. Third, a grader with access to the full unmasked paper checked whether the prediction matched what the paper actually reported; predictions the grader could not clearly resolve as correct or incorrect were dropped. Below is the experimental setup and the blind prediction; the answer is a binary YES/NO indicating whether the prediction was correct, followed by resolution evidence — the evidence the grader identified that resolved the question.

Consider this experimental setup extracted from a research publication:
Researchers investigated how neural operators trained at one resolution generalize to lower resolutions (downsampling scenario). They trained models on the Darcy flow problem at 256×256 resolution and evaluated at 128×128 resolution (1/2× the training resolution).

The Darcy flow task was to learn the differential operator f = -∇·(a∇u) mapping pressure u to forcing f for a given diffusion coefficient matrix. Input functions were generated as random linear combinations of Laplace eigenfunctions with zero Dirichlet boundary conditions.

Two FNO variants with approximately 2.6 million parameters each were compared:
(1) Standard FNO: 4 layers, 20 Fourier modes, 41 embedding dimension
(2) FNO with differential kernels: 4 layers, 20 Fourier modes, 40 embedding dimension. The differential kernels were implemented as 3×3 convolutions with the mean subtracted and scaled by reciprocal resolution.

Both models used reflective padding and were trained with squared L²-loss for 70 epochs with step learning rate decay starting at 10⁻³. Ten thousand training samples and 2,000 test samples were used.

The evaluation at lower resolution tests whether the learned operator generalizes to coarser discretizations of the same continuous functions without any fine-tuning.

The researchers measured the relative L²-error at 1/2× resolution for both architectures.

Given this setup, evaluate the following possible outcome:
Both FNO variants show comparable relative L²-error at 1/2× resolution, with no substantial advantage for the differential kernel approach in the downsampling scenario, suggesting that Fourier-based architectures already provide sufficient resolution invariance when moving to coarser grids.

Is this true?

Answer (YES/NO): NO